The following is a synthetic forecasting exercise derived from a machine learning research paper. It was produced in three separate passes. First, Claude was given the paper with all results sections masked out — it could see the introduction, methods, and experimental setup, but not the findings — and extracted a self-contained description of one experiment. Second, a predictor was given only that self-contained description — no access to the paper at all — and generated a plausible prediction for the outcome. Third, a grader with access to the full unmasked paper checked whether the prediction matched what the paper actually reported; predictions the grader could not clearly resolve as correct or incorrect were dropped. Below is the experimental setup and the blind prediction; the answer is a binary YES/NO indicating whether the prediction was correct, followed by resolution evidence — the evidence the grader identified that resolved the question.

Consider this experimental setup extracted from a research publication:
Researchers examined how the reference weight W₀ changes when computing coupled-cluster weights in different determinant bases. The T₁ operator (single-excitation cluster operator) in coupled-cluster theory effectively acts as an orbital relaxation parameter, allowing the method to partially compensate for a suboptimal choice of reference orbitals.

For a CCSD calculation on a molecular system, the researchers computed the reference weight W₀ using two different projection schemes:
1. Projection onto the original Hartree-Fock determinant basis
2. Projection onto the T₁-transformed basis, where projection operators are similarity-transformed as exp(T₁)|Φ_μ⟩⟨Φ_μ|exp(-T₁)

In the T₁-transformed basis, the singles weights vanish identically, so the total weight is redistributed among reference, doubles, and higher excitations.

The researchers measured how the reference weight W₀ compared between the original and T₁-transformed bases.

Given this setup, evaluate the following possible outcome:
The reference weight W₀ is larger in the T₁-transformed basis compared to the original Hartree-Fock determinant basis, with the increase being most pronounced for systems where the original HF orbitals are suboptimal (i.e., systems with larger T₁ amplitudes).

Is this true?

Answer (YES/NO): YES